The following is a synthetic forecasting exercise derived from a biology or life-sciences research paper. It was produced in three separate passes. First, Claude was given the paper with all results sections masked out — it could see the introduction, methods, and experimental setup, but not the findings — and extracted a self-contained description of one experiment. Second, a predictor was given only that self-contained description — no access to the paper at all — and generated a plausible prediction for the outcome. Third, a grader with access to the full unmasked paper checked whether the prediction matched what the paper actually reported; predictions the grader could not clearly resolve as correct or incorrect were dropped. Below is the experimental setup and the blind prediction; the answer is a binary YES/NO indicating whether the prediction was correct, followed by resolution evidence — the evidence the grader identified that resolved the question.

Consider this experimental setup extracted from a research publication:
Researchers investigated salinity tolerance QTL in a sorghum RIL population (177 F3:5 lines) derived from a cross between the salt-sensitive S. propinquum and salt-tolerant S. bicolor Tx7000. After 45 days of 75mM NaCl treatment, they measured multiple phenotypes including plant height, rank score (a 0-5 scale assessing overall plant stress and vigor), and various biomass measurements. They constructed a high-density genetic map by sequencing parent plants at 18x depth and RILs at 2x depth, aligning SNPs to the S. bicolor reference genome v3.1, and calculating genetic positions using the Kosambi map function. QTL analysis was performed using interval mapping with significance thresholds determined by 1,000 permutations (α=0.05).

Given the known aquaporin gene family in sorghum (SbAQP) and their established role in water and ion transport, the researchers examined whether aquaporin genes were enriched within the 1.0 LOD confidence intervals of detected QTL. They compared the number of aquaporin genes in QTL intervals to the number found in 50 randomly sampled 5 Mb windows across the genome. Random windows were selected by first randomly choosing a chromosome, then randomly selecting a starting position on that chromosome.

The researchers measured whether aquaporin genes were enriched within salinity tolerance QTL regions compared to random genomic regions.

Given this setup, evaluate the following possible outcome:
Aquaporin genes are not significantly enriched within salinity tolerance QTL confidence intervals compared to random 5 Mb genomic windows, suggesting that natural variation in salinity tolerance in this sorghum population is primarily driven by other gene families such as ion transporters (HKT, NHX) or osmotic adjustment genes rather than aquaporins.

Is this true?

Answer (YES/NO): NO